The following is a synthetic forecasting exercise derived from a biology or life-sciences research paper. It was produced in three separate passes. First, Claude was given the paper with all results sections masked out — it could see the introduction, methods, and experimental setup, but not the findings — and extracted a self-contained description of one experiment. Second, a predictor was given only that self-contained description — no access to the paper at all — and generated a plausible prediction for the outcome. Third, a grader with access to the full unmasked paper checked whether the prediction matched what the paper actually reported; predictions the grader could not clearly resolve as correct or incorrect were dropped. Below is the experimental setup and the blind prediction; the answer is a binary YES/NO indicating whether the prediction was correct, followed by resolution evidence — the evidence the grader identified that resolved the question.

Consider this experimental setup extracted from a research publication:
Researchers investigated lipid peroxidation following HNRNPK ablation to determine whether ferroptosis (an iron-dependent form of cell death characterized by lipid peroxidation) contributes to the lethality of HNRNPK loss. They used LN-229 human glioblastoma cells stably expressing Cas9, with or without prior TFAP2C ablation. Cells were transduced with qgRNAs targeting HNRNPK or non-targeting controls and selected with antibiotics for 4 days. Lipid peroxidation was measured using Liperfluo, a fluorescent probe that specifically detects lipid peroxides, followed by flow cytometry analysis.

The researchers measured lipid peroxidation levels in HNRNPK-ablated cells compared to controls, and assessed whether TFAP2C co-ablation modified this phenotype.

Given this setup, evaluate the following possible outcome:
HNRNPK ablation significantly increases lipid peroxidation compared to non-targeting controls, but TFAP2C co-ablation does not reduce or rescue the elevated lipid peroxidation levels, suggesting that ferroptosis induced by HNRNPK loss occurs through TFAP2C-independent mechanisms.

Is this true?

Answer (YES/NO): YES